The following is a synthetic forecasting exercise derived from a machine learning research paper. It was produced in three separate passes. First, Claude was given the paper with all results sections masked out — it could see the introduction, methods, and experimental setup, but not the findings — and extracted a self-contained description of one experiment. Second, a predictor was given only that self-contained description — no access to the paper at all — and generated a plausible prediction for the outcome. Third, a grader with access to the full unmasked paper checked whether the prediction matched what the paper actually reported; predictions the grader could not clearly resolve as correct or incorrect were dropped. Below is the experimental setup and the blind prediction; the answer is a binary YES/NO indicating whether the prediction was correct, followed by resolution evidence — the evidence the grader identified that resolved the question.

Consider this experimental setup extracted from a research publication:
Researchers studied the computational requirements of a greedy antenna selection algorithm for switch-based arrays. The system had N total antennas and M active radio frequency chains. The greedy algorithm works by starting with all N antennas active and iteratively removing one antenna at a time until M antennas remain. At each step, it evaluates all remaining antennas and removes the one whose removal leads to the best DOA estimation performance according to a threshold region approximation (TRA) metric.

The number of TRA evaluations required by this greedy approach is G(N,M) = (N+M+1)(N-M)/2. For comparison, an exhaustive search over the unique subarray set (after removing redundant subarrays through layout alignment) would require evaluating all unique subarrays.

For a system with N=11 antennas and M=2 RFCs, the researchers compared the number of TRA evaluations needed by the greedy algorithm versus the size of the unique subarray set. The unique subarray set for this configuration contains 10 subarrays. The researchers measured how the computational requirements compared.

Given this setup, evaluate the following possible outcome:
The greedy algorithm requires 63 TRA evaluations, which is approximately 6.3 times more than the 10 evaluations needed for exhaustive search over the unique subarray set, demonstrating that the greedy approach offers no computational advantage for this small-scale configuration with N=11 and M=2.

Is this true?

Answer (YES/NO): YES